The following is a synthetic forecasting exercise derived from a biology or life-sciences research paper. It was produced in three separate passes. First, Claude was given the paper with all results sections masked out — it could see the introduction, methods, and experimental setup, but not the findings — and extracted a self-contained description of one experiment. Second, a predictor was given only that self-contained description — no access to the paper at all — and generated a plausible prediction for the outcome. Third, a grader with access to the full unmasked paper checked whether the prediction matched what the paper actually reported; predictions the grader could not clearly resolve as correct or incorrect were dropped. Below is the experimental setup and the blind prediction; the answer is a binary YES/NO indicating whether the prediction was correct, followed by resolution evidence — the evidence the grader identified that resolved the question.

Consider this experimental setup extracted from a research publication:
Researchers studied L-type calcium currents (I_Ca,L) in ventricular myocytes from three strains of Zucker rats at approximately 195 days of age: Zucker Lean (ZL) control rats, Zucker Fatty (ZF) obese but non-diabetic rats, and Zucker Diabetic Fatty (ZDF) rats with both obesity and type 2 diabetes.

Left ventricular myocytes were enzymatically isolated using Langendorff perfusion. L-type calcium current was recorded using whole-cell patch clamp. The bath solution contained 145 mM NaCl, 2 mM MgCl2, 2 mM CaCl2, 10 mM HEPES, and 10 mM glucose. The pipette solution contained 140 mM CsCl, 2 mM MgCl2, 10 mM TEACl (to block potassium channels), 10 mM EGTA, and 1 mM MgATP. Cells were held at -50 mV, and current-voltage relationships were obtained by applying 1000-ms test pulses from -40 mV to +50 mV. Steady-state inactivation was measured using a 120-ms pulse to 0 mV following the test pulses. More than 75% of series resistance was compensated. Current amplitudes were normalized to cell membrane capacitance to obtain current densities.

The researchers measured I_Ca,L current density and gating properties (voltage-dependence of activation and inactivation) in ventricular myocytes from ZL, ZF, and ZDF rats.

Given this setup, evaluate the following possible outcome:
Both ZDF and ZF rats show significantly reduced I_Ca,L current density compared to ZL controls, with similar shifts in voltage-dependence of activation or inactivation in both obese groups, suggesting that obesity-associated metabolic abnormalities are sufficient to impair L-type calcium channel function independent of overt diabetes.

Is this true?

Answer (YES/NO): NO